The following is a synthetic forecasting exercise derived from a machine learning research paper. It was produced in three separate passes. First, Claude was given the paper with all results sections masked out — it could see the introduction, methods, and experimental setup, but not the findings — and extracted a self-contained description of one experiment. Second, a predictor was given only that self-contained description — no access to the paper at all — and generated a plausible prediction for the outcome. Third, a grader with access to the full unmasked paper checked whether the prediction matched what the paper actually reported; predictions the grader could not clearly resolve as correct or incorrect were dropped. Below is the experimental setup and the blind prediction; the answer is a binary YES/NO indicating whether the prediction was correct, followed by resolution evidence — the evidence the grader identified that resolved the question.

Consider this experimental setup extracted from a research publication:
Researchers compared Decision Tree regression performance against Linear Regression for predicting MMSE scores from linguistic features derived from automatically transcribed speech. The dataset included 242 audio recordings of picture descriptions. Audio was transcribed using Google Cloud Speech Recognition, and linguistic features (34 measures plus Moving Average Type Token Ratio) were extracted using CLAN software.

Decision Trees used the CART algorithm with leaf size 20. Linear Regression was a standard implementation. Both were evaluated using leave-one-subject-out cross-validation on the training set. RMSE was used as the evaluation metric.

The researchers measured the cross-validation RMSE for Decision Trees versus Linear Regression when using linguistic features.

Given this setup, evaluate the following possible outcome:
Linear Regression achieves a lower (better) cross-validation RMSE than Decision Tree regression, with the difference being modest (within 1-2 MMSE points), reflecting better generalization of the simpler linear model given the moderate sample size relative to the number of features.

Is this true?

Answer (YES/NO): NO